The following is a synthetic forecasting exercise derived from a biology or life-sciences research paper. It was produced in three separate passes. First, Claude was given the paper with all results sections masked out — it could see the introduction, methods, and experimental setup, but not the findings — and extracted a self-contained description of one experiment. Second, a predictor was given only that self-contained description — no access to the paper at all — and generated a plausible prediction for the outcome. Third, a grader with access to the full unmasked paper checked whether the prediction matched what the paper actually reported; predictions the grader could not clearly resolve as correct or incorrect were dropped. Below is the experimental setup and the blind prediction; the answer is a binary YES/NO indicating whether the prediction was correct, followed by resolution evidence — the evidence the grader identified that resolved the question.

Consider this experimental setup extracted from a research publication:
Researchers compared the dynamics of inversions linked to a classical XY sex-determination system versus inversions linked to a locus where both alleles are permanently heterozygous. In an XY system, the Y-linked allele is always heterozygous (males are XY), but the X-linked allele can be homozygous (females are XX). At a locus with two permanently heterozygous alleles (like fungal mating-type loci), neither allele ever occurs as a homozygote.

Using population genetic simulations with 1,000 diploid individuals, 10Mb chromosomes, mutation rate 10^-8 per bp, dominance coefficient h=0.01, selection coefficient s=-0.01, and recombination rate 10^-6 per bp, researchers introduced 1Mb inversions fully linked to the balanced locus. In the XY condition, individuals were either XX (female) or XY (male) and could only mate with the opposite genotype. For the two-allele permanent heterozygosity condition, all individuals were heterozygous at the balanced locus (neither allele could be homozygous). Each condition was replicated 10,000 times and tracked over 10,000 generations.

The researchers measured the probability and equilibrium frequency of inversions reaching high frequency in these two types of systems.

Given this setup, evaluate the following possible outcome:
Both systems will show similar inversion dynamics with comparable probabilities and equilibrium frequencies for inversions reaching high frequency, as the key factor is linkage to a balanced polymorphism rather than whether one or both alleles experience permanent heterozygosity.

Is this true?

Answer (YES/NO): YES